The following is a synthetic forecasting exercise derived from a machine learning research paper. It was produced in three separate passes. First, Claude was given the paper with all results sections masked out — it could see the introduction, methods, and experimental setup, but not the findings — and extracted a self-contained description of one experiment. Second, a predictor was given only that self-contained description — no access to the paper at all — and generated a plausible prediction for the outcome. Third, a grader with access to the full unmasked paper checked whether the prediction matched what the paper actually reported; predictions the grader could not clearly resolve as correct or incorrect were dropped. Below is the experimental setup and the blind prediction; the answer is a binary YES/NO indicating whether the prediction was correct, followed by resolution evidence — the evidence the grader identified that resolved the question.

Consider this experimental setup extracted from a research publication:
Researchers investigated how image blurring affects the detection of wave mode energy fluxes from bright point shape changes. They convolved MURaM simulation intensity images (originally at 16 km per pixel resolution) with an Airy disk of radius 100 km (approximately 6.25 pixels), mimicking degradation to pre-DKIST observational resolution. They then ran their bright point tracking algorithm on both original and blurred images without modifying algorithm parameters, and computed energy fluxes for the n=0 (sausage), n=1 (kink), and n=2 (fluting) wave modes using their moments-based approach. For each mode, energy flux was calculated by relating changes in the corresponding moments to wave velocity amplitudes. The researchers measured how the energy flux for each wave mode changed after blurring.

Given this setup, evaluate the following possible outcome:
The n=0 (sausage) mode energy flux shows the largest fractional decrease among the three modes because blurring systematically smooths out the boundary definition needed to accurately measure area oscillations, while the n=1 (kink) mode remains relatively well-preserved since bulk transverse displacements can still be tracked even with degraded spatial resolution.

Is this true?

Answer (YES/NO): NO